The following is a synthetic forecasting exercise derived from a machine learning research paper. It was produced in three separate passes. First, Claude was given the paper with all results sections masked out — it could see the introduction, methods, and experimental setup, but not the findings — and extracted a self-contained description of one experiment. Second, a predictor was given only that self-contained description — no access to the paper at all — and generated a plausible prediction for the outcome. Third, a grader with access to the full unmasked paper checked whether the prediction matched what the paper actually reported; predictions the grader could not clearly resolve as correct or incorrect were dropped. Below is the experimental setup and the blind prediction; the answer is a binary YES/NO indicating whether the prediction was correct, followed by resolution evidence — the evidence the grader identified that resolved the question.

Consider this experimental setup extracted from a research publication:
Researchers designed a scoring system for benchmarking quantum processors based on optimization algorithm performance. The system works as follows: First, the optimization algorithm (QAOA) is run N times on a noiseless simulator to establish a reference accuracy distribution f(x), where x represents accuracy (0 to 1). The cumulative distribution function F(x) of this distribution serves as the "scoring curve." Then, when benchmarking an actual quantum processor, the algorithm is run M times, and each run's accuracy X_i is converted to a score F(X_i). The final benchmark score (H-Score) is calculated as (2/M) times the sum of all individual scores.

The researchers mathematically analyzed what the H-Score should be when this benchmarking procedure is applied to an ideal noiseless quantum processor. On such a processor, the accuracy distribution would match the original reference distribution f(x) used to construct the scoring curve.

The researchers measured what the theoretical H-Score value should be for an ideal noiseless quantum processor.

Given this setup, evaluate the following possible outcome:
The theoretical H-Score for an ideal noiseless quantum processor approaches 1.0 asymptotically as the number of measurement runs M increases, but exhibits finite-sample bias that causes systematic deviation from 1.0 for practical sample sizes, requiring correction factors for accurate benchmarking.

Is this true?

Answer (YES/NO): NO